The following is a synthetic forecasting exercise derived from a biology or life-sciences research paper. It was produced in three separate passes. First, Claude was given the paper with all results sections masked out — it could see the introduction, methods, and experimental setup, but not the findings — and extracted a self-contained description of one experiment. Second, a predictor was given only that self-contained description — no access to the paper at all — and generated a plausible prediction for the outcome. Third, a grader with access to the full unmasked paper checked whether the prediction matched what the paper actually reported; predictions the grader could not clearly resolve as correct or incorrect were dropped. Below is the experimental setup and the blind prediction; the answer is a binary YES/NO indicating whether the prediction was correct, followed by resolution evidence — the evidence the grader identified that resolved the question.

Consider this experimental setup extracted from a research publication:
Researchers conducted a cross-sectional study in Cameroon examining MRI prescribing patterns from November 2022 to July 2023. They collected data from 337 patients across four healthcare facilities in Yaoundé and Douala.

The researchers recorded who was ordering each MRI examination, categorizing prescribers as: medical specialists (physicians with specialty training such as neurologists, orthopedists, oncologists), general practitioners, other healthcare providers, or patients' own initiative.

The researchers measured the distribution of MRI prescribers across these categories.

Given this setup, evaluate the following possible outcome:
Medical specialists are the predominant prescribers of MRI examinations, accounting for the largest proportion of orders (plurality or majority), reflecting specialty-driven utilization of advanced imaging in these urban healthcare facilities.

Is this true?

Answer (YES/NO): YES